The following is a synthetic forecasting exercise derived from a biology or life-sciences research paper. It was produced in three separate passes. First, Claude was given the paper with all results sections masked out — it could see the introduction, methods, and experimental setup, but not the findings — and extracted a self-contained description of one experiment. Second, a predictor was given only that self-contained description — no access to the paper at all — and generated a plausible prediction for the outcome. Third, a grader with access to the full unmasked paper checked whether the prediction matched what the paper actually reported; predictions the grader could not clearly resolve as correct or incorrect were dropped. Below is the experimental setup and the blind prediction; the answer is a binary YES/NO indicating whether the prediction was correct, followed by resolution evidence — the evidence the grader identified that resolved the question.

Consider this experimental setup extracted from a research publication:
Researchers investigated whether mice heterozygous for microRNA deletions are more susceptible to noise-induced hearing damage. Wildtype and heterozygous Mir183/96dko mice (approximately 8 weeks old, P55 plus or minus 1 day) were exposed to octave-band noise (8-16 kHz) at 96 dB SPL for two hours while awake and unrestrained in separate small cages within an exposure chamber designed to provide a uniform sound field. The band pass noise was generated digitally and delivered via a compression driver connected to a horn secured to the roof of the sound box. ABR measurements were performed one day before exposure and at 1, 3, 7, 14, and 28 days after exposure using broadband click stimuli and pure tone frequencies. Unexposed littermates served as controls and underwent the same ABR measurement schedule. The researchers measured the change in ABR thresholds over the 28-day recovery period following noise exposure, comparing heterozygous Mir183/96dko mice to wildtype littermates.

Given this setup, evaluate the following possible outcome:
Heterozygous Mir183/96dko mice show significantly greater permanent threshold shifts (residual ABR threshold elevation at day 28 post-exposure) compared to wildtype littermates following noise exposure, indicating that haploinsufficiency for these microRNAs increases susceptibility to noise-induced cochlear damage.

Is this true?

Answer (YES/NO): NO